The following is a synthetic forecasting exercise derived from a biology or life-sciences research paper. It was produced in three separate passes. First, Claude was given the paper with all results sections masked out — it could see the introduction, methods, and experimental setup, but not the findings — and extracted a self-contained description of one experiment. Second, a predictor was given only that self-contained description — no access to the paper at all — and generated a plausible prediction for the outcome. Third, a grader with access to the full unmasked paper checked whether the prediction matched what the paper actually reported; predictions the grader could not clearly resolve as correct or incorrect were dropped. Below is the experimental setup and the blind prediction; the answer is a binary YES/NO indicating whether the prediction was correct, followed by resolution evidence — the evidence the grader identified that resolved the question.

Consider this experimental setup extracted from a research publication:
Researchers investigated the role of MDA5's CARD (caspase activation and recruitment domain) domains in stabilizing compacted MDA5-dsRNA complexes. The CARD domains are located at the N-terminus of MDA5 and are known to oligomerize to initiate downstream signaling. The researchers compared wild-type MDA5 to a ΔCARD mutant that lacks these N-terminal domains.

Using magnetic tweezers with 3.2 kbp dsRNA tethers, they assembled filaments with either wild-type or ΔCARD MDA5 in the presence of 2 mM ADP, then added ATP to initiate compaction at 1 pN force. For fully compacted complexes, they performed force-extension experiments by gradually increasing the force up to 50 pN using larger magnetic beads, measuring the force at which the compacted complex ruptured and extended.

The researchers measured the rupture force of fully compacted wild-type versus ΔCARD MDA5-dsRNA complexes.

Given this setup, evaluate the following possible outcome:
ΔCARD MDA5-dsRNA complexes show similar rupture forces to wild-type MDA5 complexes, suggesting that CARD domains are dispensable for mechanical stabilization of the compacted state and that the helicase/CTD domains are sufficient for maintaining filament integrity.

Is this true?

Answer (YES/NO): NO